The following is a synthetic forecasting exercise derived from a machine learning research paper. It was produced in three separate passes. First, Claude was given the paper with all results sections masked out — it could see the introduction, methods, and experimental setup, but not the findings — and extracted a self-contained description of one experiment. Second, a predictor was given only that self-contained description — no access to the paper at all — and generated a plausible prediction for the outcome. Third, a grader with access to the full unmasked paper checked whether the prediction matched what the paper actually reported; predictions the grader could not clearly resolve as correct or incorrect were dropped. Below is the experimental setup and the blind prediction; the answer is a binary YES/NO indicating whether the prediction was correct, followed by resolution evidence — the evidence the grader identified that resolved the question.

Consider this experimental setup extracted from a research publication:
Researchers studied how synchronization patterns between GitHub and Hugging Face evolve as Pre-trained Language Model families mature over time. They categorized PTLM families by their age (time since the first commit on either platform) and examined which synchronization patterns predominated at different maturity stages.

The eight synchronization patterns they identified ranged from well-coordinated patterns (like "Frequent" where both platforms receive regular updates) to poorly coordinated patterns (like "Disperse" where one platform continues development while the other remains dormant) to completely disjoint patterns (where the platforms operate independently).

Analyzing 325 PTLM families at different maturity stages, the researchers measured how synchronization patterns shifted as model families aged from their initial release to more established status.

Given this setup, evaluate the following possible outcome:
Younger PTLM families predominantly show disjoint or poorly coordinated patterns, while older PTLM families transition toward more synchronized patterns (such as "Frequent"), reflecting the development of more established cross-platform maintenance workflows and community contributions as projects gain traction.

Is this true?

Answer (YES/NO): NO